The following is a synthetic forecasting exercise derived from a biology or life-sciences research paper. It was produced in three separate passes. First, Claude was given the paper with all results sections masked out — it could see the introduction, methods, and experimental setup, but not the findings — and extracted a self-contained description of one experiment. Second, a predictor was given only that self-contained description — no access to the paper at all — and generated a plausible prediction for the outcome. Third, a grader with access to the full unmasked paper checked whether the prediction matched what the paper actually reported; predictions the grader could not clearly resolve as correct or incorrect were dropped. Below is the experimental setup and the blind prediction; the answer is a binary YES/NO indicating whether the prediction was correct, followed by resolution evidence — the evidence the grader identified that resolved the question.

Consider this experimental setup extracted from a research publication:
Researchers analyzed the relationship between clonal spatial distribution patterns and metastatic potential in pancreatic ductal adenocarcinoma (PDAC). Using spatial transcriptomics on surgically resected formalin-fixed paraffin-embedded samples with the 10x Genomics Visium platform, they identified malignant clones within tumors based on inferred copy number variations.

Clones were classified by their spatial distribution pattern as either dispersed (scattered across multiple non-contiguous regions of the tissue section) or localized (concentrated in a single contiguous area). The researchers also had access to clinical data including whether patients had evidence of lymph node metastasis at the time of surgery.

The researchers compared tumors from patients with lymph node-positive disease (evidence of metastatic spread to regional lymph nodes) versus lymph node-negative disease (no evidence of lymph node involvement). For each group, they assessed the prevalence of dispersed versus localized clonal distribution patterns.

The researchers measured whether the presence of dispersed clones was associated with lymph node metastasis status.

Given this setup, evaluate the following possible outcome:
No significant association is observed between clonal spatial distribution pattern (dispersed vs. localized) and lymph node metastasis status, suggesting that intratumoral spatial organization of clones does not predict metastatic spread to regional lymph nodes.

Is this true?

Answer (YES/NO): NO